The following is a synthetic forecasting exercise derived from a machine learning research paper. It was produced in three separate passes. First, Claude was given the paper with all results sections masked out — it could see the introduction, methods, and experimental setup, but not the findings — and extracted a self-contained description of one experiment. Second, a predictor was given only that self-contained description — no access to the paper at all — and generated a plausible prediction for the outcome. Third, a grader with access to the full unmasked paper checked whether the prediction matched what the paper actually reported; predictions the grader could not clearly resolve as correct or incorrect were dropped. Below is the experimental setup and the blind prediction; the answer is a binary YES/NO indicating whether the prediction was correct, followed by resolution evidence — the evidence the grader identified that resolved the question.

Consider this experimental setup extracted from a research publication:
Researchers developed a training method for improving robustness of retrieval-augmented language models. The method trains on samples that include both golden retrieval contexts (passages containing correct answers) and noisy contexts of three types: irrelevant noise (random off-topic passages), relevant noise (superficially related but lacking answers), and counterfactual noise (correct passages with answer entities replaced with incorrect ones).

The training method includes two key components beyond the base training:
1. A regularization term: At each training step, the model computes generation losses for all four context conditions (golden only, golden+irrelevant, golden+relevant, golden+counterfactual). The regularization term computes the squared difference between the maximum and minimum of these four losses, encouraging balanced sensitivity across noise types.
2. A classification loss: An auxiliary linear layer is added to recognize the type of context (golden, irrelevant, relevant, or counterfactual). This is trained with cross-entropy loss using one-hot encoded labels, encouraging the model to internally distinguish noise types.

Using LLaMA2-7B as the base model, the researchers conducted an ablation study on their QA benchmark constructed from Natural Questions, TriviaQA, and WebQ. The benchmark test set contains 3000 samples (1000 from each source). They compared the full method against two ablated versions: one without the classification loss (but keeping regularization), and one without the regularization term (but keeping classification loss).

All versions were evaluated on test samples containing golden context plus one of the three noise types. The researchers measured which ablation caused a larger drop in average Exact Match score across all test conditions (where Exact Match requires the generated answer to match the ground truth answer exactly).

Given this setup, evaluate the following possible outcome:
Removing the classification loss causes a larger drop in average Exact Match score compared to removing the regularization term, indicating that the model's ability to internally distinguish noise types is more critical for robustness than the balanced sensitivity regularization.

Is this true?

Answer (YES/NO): NO